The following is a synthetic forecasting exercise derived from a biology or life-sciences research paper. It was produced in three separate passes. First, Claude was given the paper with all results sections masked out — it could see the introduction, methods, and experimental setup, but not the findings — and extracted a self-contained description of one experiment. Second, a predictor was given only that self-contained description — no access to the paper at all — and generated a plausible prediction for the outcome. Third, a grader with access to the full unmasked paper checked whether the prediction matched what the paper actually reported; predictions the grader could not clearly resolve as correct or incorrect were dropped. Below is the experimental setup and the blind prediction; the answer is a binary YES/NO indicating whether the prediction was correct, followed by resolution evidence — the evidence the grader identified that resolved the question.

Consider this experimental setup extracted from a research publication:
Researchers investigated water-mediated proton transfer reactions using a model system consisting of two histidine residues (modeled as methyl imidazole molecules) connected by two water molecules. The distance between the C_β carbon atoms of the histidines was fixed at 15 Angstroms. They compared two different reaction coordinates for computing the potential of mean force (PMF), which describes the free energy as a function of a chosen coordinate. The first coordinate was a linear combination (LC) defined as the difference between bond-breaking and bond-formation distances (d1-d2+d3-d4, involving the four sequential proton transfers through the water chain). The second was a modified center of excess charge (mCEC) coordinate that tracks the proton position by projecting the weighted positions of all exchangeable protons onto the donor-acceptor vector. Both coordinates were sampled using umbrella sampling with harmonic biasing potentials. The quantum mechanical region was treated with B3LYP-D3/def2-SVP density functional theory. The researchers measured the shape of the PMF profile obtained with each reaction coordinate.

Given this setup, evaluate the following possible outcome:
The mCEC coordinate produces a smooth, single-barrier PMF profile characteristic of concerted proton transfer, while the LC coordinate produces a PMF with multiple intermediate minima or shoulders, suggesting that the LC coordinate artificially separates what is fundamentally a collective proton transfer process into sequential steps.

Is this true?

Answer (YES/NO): NO